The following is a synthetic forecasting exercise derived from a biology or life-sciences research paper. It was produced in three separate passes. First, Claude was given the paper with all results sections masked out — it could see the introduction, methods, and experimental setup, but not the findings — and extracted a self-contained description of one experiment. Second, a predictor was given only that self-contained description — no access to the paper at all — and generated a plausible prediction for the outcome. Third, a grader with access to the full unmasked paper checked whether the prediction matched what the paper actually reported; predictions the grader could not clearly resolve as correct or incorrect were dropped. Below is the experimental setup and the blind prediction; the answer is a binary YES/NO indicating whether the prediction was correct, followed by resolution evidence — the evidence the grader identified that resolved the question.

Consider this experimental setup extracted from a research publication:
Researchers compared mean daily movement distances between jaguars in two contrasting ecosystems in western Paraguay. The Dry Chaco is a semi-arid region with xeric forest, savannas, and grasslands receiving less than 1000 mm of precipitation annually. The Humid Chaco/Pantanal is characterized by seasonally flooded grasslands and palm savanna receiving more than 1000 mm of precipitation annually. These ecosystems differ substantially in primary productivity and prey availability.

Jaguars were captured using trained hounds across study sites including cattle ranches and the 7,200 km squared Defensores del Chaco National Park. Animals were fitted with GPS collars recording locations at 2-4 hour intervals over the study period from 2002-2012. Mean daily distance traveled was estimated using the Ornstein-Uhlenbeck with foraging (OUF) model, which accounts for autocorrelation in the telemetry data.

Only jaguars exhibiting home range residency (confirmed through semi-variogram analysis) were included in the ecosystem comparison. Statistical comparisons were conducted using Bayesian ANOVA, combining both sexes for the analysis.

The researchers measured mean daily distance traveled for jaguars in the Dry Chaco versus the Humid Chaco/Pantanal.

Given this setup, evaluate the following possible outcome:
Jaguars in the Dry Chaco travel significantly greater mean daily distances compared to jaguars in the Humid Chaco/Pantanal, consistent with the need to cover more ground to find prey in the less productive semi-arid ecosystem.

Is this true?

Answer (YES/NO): NO